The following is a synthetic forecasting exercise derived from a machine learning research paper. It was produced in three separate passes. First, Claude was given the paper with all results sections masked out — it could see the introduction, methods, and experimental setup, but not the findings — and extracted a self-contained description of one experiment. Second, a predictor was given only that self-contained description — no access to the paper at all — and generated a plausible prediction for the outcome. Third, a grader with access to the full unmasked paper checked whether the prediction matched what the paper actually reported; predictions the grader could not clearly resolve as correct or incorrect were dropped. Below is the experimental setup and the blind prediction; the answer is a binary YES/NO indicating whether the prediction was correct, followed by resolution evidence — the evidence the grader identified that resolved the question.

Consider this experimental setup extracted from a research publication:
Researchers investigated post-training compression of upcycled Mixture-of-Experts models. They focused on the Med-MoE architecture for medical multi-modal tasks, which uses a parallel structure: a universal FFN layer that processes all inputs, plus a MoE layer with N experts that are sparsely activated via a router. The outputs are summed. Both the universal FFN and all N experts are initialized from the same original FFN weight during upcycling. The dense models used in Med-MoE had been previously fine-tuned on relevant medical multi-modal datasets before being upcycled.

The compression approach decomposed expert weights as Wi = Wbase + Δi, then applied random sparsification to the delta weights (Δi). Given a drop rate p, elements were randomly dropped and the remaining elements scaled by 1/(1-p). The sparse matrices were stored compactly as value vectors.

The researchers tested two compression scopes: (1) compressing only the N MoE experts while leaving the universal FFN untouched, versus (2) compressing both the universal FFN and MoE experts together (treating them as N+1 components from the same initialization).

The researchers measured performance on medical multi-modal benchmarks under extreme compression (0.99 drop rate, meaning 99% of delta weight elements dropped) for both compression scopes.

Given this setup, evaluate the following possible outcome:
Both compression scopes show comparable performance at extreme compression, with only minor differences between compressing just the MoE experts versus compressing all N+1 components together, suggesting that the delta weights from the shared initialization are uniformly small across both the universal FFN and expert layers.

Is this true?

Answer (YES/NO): NO